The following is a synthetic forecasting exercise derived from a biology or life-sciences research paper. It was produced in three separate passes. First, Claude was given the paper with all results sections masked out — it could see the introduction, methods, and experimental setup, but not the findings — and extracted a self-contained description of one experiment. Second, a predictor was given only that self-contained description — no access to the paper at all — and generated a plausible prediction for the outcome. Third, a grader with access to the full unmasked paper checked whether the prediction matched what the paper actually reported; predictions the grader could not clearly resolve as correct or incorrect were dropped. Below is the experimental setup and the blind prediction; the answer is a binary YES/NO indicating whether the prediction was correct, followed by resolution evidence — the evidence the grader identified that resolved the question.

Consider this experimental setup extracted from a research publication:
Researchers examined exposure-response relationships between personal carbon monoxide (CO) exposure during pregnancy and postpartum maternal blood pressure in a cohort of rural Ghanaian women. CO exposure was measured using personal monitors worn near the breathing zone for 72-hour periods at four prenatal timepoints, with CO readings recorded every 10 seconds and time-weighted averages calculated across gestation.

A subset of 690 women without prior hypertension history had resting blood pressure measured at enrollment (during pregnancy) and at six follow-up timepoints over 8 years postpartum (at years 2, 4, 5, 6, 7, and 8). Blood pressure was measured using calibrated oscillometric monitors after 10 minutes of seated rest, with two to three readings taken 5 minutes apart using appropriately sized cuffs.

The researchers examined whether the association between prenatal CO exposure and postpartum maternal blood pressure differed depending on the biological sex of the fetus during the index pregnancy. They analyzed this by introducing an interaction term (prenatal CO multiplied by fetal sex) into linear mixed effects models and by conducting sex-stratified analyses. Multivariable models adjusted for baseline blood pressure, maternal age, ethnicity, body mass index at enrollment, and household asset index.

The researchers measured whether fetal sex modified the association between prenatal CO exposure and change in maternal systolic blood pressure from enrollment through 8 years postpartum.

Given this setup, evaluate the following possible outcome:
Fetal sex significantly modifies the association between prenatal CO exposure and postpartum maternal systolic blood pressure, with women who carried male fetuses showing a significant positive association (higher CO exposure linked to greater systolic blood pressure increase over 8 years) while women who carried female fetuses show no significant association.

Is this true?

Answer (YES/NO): YES